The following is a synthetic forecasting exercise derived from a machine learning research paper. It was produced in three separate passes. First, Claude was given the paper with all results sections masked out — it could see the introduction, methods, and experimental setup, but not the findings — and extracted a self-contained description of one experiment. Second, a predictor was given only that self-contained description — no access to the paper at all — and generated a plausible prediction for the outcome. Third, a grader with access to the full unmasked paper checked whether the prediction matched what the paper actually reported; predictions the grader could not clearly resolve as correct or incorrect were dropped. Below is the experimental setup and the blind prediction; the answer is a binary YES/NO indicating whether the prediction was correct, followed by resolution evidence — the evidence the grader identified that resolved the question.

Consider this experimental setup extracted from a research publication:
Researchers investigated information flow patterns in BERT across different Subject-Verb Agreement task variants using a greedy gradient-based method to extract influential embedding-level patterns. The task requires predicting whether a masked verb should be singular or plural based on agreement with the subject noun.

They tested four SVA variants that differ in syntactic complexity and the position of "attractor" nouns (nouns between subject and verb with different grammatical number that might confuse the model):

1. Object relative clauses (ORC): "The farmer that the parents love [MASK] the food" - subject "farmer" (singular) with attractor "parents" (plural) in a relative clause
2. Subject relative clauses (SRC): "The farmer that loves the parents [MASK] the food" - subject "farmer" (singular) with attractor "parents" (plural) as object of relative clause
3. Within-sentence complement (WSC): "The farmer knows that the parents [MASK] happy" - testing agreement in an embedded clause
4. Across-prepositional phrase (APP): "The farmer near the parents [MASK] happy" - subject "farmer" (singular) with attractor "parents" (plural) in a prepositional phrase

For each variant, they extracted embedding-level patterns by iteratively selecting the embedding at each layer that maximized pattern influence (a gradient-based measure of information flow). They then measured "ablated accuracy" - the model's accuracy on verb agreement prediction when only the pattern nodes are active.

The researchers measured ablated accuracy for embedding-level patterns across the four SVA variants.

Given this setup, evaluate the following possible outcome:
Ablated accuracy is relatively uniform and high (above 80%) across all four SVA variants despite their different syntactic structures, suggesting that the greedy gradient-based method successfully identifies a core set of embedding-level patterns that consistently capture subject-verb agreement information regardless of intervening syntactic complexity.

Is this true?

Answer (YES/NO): YES